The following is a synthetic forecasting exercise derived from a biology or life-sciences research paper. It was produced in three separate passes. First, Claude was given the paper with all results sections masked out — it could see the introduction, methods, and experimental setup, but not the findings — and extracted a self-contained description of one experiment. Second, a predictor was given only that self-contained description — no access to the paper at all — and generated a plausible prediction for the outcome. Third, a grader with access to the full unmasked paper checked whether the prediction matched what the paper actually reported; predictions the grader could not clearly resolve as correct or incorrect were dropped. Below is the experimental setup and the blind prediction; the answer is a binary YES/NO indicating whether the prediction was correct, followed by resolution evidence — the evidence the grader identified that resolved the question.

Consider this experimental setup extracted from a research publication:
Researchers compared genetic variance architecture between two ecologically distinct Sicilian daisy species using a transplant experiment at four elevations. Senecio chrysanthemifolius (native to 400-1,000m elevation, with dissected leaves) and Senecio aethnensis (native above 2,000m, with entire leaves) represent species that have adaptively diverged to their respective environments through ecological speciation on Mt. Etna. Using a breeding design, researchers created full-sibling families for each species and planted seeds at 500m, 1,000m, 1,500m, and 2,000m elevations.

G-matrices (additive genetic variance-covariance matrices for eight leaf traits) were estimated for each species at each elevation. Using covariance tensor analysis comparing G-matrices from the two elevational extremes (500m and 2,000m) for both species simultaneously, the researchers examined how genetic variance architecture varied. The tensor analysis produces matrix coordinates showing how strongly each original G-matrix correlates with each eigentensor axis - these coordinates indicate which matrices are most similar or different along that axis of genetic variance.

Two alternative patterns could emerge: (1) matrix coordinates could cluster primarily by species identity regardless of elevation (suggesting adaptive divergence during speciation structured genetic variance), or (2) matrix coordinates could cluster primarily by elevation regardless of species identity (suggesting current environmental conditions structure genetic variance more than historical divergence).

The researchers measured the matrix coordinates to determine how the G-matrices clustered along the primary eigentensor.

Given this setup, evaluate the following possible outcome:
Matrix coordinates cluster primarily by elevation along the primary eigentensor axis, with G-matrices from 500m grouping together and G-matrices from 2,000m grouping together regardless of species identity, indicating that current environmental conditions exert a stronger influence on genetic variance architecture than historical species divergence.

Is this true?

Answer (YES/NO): YES